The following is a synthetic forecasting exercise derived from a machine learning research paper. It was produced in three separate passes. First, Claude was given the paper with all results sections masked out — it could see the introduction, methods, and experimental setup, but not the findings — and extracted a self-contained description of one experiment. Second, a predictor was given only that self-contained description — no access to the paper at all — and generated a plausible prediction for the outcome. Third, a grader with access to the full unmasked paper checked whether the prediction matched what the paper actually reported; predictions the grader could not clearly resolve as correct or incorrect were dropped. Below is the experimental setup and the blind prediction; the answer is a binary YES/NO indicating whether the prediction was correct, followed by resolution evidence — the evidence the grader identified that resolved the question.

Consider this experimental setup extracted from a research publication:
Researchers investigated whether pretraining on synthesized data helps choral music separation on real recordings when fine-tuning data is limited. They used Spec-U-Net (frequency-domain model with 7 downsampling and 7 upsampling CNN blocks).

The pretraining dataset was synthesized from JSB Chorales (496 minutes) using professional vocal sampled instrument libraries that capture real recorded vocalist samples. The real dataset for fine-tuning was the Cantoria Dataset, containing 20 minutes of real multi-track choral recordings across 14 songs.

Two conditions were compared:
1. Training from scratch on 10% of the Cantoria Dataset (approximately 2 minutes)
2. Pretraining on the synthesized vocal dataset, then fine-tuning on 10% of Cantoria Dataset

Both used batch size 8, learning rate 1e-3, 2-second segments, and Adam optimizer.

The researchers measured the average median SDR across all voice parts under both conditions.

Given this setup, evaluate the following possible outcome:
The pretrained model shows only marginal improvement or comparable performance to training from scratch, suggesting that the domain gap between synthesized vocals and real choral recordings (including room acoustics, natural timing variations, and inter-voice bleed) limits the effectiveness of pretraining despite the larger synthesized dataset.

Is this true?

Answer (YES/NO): NO